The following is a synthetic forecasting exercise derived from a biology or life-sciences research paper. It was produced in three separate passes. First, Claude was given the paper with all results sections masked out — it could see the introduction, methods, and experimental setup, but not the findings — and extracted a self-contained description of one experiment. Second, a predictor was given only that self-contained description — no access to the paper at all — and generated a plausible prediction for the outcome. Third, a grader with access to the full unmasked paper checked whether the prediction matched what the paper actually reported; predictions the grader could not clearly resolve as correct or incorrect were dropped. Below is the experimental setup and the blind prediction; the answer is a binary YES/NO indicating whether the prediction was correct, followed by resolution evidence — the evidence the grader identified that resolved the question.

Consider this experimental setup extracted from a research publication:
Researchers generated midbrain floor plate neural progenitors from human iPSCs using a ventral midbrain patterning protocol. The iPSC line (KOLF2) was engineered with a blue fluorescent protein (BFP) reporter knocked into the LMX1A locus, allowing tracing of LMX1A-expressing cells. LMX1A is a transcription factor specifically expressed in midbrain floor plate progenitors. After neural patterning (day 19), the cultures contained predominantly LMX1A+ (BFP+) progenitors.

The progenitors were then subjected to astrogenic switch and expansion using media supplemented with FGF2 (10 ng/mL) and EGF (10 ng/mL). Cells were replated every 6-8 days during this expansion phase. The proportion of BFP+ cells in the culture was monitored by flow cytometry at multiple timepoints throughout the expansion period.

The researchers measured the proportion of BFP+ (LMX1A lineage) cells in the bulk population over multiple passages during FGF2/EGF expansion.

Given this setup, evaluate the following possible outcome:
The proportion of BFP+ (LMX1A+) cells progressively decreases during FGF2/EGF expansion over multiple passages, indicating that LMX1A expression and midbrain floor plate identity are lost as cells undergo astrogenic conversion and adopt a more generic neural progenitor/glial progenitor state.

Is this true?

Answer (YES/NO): NO